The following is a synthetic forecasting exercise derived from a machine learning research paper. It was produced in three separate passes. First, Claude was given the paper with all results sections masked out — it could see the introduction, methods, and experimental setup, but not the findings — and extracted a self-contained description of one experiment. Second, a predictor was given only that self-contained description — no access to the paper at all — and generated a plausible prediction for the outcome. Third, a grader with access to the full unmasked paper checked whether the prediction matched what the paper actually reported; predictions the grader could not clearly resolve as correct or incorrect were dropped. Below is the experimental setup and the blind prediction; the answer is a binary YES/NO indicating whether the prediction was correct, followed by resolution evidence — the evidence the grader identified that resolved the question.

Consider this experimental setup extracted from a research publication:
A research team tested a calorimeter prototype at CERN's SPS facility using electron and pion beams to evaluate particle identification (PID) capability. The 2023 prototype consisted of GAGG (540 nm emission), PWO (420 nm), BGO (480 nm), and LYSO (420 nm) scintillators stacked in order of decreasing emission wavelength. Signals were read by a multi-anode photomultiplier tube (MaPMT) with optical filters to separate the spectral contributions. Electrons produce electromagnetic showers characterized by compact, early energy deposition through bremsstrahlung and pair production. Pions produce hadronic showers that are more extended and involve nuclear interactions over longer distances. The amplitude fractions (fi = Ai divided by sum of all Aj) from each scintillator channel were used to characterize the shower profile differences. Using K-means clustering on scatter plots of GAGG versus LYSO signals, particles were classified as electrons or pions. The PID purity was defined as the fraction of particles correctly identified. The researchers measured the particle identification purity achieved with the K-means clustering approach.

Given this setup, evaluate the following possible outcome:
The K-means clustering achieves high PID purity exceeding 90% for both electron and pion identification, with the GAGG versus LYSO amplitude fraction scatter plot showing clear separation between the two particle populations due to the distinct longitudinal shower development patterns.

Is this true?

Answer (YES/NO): YES